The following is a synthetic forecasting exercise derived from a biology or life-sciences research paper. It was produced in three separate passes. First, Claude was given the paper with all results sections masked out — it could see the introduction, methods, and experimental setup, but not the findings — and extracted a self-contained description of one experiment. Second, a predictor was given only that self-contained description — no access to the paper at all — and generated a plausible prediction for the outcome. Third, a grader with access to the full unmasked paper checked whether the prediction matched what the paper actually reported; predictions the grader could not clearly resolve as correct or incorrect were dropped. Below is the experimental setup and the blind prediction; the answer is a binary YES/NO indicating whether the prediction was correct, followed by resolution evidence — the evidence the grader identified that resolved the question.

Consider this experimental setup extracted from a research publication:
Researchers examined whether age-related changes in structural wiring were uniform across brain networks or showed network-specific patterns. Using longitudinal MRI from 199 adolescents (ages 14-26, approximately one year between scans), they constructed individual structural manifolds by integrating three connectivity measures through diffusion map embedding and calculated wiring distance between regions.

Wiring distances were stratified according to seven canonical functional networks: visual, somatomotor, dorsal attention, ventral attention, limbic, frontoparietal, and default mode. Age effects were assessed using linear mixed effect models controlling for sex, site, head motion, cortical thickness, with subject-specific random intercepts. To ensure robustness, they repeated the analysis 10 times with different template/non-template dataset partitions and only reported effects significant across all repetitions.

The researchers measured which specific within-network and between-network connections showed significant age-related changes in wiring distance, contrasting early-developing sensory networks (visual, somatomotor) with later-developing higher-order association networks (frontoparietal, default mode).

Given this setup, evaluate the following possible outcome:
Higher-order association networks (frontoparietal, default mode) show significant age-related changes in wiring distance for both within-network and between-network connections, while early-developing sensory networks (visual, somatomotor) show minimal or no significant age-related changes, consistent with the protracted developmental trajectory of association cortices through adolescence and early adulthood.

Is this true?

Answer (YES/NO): NO